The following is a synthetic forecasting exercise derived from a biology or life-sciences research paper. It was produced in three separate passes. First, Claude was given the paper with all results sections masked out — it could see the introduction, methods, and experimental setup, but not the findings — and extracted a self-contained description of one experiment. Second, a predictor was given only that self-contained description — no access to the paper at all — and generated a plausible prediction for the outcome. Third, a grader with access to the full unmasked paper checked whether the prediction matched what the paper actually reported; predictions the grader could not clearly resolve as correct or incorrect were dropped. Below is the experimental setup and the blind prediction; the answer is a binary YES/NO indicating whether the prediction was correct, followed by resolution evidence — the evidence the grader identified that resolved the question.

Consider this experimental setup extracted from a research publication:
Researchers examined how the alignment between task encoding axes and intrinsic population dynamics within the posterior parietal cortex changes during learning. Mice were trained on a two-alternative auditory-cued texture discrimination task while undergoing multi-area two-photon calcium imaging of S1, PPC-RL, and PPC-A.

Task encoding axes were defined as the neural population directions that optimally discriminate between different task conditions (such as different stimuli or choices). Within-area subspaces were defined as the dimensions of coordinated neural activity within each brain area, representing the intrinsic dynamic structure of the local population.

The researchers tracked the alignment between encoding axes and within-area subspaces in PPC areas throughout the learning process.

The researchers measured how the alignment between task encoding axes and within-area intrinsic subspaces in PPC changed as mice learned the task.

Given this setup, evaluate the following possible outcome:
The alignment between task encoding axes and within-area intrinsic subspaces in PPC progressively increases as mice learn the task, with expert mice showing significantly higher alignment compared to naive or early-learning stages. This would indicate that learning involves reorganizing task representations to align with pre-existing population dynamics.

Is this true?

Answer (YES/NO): YES